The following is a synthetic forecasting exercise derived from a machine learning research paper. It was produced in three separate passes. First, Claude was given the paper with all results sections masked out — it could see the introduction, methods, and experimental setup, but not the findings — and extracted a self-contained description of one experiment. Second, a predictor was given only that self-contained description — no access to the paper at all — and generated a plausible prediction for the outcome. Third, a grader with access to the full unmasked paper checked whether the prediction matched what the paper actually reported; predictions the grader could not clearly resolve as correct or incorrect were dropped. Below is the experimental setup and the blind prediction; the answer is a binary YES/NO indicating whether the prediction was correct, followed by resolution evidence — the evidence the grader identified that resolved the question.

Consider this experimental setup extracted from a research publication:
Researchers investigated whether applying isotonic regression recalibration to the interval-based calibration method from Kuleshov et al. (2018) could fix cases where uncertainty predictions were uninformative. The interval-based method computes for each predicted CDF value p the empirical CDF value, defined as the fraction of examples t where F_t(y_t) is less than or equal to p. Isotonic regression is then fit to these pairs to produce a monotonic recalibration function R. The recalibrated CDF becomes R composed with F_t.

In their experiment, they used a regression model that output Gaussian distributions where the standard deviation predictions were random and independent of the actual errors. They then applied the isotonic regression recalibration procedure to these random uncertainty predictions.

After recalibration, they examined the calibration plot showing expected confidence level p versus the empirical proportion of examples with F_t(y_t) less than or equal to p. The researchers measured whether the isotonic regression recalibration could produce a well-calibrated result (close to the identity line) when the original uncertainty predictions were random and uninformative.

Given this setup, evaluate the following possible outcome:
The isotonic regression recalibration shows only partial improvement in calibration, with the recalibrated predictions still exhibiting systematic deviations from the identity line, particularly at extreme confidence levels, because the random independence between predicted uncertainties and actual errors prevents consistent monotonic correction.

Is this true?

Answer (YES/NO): NO